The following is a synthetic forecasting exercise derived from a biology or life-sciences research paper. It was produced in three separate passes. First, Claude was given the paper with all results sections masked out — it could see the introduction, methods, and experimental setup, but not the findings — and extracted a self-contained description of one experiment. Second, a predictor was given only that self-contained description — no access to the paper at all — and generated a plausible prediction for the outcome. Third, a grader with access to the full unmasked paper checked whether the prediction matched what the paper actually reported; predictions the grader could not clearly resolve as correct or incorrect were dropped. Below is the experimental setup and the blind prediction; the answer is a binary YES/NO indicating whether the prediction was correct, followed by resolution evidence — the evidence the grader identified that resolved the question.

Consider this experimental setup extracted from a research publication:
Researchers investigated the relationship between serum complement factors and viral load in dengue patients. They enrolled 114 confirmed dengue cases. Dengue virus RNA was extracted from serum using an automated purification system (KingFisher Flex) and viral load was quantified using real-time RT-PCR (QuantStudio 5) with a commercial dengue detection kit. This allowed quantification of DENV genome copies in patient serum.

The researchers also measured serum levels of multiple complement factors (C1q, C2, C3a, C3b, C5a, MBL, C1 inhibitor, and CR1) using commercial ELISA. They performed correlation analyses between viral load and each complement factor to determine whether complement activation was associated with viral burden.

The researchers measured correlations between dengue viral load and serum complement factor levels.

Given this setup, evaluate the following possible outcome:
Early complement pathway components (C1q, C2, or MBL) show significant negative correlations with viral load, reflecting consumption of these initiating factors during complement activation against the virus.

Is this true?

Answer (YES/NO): NO